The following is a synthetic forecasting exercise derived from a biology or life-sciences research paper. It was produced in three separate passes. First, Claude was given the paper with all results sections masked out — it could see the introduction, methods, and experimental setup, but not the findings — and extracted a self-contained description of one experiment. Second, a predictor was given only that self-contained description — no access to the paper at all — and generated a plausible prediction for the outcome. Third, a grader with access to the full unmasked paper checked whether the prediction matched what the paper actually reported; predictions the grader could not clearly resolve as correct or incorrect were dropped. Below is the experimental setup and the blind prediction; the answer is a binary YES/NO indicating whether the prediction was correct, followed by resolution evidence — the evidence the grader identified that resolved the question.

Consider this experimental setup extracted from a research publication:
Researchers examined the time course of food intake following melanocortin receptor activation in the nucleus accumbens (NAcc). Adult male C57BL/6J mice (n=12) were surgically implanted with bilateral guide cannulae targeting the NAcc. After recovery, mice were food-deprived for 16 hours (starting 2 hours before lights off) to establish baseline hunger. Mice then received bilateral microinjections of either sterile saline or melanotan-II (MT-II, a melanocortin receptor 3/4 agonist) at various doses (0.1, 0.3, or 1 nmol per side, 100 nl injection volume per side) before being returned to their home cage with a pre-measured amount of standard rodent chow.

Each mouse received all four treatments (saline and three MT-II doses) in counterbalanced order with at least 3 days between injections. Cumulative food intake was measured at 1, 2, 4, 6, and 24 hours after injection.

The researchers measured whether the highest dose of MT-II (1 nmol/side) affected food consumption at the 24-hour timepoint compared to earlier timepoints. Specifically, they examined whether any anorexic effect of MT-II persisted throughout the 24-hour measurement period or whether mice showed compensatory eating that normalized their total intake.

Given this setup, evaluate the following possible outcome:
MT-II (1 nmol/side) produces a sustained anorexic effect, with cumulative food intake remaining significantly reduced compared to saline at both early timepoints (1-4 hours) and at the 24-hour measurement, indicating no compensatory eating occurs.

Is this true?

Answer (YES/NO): NO